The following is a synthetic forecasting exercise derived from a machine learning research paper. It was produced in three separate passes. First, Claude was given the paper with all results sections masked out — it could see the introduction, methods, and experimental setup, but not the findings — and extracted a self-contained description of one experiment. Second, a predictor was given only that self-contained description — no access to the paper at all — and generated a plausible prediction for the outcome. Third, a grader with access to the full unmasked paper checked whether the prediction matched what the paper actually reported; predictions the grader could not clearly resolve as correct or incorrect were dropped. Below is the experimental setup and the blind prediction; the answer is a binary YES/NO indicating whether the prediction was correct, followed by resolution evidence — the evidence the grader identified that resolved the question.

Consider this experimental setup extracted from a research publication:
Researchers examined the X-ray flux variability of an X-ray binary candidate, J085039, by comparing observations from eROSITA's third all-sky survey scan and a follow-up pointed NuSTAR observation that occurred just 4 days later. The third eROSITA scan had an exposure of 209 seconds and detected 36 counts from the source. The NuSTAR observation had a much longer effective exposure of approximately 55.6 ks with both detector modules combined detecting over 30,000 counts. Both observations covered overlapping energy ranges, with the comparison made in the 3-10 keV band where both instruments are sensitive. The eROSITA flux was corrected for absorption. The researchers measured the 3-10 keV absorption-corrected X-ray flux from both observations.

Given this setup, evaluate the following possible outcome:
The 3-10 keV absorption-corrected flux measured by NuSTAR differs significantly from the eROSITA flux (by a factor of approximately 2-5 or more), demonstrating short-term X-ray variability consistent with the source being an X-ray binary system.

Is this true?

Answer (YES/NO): NO